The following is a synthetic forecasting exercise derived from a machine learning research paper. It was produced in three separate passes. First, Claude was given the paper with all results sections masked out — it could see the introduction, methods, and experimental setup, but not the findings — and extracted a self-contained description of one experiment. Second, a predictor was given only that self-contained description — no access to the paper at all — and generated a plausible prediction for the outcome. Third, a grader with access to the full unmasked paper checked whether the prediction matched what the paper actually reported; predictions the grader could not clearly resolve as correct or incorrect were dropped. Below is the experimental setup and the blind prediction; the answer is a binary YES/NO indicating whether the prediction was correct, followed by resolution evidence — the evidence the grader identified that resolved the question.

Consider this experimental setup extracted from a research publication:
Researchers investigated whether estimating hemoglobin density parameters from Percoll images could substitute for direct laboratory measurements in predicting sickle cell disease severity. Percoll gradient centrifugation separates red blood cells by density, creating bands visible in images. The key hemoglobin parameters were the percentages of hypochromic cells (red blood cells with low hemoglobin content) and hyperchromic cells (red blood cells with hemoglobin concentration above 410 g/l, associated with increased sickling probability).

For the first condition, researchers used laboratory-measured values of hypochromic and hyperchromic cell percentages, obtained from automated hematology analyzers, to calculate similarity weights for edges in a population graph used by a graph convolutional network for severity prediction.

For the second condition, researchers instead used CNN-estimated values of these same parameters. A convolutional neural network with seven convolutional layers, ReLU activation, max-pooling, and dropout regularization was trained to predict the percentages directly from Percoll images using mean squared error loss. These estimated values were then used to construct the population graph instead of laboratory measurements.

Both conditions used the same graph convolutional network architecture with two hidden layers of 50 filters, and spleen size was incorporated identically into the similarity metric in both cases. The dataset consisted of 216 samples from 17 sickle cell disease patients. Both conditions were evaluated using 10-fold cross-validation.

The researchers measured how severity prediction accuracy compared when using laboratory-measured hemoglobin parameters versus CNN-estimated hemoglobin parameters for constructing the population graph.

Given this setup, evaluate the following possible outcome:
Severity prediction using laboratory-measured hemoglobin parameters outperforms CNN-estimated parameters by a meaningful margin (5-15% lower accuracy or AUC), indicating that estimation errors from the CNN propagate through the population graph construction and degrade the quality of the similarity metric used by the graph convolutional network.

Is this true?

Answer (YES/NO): NO